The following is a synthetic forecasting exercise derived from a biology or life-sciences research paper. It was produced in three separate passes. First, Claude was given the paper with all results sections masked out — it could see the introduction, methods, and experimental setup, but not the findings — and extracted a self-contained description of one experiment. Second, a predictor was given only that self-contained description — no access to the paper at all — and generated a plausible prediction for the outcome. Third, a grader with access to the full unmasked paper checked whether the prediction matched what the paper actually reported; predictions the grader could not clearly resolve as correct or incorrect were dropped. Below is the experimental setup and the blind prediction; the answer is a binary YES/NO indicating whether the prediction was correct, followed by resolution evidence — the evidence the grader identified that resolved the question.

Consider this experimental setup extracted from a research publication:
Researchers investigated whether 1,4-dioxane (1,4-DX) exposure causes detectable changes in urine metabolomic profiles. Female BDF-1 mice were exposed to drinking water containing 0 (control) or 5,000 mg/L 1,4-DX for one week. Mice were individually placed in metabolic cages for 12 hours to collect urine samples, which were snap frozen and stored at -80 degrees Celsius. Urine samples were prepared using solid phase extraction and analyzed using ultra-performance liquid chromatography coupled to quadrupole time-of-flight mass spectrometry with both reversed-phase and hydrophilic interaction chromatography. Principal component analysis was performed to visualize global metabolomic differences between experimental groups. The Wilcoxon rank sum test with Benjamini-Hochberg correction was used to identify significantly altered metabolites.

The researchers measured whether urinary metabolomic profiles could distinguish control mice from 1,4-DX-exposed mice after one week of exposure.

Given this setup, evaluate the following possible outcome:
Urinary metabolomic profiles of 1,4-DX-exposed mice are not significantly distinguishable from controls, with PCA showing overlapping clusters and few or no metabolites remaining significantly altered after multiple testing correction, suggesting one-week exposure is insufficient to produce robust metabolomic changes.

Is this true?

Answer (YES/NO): YES